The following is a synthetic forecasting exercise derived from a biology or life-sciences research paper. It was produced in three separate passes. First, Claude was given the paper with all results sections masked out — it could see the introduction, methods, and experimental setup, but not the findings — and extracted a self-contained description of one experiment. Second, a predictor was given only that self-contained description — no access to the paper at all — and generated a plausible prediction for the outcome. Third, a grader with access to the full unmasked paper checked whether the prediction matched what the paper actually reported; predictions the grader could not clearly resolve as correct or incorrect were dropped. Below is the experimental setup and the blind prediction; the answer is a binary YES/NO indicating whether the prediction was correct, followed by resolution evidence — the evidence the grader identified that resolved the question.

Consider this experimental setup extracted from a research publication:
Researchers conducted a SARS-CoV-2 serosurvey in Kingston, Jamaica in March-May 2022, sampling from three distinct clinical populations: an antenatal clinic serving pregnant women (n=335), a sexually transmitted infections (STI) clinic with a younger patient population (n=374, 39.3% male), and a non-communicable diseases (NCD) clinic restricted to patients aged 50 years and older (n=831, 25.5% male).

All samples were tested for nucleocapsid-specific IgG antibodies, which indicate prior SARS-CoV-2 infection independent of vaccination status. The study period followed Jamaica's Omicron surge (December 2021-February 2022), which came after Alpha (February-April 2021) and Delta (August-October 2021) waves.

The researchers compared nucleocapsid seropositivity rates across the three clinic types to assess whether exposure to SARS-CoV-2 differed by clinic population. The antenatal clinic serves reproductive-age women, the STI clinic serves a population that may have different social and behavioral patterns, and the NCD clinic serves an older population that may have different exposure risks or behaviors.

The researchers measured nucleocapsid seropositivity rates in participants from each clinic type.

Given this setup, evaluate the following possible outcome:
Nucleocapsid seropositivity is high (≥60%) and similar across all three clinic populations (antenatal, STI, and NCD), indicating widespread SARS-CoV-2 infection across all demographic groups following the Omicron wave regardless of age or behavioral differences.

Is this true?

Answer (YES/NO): NO